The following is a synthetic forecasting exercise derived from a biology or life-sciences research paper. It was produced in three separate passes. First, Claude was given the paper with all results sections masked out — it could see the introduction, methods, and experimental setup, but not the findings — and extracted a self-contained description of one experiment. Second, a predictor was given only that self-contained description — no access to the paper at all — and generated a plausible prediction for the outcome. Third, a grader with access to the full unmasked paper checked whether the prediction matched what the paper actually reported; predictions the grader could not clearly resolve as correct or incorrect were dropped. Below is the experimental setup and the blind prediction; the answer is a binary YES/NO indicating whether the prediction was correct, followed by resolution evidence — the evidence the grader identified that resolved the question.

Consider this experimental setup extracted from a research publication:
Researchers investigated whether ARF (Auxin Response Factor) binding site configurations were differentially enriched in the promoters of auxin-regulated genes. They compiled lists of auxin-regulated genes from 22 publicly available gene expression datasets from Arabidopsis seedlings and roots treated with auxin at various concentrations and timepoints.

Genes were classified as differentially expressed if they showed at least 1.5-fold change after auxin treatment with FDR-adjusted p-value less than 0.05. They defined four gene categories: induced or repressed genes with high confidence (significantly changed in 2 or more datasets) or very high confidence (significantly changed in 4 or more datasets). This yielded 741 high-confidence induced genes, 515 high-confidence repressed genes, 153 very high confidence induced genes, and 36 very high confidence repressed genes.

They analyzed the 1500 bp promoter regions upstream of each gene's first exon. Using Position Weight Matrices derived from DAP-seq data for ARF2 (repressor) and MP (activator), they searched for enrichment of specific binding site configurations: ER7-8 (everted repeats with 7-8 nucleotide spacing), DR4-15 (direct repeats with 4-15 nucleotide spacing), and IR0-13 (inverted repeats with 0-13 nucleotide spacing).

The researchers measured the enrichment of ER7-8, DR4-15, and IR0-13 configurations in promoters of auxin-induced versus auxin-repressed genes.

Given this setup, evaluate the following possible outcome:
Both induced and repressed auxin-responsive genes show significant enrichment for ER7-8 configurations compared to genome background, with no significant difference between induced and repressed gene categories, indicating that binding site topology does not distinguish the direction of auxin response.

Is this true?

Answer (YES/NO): NO